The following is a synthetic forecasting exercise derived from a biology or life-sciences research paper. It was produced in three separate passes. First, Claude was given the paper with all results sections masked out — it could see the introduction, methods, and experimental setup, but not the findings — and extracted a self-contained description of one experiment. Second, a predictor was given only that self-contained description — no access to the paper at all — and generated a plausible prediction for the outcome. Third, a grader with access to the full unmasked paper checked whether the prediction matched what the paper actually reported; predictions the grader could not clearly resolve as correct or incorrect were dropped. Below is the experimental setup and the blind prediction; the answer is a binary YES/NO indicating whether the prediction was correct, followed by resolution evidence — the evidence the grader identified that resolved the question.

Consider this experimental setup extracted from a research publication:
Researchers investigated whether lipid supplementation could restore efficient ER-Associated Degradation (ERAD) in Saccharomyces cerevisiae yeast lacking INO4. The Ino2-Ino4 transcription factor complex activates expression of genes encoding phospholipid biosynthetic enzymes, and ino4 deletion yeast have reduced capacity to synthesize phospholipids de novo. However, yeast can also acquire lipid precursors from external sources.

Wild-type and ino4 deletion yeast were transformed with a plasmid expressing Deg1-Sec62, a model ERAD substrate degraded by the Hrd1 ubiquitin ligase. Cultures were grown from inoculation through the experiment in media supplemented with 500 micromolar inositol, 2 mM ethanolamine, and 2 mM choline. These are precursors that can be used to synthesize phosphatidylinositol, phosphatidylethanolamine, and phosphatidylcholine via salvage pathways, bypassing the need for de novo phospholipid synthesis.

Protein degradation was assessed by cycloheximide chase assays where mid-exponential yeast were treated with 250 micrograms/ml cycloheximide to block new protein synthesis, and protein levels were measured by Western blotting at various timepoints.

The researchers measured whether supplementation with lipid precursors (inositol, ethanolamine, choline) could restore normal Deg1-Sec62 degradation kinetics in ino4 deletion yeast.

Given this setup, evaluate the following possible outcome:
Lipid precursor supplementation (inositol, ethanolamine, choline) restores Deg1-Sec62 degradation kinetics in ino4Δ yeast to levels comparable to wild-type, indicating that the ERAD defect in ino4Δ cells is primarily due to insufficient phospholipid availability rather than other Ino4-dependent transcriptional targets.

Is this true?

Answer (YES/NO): YES